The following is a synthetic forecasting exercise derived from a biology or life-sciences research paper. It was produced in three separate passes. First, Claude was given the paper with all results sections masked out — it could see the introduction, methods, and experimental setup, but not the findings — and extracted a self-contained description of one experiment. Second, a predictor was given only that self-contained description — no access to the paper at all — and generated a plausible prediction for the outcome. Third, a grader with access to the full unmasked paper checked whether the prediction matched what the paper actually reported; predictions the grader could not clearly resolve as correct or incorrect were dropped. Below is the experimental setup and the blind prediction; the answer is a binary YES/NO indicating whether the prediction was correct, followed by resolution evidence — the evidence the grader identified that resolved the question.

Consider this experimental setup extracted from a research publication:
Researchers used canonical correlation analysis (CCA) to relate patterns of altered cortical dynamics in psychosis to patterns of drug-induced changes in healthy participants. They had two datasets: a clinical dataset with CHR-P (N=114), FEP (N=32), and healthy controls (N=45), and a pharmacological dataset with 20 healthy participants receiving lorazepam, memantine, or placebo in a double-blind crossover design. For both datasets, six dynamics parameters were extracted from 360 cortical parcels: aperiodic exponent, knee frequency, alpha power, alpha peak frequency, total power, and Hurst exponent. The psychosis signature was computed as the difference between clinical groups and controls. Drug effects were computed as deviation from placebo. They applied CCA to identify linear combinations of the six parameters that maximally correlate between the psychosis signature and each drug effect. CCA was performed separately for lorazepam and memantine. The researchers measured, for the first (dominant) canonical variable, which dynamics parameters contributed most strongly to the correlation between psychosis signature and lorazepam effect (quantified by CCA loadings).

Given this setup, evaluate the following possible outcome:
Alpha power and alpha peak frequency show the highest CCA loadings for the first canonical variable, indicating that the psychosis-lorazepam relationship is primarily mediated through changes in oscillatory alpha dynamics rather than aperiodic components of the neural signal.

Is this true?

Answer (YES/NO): NO